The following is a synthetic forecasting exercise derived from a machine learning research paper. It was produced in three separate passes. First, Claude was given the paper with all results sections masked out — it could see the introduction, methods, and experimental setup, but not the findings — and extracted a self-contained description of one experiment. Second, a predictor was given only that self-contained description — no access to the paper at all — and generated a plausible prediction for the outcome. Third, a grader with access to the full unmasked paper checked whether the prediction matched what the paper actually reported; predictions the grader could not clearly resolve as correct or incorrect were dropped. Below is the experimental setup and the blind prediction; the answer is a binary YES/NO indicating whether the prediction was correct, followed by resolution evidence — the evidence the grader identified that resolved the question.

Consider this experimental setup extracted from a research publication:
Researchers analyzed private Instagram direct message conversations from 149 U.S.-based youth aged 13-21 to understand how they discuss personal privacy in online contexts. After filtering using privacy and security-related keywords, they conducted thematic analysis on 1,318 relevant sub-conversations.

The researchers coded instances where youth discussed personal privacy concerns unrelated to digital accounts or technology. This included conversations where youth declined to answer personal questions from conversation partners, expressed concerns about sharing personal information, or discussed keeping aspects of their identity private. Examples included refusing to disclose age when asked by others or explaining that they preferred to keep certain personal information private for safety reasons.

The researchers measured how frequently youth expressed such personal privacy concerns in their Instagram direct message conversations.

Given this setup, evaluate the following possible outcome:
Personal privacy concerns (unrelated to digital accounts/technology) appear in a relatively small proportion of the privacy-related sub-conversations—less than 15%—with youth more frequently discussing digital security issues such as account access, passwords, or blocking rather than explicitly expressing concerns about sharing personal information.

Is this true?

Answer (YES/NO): YES